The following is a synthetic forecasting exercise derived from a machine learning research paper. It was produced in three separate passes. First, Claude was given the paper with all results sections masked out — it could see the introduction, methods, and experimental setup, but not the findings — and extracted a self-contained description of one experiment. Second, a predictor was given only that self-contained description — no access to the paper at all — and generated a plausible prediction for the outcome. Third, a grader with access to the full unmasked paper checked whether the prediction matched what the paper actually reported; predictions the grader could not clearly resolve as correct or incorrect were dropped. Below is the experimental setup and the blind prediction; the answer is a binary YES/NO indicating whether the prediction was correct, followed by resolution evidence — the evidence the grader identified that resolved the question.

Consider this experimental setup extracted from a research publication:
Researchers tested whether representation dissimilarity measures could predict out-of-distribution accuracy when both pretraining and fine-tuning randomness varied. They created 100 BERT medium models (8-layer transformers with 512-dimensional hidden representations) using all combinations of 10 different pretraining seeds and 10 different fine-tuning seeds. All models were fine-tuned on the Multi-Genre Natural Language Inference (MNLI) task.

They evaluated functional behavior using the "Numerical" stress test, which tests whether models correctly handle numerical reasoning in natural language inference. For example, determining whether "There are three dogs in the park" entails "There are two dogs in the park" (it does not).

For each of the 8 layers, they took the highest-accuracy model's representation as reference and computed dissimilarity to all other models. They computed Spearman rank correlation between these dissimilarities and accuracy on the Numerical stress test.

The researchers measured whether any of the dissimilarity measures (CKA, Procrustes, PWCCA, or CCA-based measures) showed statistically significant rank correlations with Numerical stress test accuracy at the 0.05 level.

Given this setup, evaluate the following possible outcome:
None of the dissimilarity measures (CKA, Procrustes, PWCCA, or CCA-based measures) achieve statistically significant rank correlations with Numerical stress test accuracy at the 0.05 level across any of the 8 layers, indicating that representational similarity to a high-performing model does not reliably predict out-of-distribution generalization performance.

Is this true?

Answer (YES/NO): NO